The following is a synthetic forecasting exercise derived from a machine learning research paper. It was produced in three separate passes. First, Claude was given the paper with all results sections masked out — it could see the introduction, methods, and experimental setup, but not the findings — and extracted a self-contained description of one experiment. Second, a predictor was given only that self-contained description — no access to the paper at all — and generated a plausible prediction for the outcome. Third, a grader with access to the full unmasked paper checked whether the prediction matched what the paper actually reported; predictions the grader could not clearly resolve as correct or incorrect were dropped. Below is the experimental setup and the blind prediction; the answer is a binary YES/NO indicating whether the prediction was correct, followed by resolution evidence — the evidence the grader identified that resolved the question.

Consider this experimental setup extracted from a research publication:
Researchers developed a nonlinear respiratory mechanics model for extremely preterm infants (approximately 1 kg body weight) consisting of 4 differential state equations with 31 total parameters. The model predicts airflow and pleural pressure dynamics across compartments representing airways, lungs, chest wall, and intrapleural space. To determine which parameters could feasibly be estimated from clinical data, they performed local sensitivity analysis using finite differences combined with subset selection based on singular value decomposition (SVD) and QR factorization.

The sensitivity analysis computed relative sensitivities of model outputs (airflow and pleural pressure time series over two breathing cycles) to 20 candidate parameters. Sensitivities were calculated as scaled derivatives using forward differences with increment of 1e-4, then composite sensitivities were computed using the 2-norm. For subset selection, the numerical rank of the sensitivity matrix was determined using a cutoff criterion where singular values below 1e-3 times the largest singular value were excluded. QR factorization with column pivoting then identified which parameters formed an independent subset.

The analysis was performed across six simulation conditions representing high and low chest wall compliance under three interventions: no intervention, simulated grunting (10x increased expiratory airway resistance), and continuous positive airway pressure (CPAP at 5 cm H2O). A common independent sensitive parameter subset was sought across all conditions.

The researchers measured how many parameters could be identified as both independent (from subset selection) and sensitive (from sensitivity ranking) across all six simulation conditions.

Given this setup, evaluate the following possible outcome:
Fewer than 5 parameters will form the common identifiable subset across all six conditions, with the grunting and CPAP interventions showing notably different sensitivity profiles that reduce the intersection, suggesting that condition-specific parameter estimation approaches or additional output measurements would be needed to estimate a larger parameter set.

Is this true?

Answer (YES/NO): NO